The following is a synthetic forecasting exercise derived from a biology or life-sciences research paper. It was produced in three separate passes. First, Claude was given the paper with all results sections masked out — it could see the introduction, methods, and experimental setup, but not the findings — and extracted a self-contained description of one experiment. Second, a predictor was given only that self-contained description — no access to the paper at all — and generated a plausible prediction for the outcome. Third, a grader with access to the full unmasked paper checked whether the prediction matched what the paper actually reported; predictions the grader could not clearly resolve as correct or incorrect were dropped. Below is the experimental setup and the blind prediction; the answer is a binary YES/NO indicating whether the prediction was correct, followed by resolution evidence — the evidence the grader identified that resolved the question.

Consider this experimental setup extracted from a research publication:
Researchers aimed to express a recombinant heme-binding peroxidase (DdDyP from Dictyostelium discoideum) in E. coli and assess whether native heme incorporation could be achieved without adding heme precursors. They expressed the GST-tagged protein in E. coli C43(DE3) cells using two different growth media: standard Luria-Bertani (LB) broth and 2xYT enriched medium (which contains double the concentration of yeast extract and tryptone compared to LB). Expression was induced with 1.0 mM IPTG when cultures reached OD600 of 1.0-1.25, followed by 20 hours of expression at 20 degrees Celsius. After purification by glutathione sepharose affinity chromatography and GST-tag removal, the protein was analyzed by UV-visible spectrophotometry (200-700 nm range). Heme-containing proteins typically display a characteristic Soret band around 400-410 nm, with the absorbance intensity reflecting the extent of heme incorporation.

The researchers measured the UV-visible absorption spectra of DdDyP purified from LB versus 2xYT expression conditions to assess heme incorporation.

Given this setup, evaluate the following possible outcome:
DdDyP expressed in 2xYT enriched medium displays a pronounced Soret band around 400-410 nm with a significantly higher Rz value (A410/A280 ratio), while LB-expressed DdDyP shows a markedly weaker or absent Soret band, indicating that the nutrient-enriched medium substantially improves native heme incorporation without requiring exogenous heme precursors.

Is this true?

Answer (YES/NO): YES